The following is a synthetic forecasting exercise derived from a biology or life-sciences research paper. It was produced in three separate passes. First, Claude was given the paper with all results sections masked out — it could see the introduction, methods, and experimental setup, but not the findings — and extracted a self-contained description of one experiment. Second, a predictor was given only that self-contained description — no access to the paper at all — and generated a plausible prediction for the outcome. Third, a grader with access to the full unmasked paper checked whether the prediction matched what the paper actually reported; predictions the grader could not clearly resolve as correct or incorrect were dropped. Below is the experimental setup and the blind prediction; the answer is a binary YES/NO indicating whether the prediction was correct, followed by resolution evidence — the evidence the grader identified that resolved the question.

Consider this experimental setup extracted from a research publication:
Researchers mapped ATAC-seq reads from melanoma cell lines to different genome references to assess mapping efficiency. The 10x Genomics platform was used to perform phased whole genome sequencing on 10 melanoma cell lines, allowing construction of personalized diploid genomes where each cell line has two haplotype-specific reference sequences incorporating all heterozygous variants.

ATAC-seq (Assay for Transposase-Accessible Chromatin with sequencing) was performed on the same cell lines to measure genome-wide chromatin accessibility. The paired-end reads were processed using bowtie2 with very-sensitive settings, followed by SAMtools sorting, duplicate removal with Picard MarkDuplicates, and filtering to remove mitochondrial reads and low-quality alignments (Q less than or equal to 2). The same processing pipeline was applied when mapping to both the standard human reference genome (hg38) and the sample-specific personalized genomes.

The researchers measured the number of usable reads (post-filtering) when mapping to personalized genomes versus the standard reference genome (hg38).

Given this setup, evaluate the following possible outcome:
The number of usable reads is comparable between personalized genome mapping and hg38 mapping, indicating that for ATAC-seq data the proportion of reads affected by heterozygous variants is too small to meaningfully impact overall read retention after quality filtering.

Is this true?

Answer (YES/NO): NO